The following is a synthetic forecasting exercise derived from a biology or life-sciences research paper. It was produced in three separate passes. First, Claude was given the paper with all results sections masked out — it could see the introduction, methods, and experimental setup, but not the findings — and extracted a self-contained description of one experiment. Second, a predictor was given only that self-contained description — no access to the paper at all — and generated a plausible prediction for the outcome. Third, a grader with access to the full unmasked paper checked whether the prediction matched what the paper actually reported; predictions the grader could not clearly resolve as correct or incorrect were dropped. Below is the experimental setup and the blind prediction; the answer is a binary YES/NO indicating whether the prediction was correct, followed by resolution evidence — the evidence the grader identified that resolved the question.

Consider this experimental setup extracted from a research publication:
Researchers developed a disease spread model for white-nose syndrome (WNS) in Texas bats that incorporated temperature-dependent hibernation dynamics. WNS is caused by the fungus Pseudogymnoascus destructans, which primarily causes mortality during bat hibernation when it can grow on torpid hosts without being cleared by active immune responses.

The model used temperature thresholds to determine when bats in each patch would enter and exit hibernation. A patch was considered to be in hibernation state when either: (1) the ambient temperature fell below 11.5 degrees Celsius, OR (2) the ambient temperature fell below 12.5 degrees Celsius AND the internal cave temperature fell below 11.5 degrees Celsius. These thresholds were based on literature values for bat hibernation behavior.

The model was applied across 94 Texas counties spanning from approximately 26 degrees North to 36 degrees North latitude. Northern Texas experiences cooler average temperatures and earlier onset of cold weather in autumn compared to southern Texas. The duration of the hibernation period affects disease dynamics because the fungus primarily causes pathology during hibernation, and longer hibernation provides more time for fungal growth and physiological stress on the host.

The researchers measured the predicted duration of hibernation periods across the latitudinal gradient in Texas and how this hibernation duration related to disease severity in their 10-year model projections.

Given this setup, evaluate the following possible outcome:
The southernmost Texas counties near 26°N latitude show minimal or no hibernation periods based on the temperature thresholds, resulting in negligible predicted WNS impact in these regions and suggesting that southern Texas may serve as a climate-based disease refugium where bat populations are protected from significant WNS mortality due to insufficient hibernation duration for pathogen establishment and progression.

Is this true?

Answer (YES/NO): YES